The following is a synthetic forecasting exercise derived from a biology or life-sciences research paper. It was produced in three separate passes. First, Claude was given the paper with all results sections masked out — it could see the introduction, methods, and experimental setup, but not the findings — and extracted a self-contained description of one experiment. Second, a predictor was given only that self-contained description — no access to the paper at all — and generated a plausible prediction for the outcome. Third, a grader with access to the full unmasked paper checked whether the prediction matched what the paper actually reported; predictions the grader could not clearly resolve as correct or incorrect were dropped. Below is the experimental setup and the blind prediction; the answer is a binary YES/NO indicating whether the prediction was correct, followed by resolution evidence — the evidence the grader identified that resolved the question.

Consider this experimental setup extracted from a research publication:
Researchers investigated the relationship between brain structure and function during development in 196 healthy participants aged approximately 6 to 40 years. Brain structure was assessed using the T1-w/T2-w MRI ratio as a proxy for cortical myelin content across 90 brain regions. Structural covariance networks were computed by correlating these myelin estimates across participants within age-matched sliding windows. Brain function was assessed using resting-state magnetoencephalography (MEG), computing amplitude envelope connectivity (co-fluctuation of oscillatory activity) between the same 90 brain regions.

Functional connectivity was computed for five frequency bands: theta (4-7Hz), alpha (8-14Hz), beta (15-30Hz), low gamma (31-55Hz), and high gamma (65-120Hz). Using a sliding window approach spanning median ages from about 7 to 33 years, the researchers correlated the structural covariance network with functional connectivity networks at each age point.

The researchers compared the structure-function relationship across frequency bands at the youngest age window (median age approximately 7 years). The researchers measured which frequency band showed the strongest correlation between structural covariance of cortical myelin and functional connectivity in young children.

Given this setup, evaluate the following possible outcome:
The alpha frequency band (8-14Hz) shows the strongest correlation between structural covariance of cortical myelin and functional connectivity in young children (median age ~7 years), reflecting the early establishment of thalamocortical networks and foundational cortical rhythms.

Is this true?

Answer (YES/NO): NO